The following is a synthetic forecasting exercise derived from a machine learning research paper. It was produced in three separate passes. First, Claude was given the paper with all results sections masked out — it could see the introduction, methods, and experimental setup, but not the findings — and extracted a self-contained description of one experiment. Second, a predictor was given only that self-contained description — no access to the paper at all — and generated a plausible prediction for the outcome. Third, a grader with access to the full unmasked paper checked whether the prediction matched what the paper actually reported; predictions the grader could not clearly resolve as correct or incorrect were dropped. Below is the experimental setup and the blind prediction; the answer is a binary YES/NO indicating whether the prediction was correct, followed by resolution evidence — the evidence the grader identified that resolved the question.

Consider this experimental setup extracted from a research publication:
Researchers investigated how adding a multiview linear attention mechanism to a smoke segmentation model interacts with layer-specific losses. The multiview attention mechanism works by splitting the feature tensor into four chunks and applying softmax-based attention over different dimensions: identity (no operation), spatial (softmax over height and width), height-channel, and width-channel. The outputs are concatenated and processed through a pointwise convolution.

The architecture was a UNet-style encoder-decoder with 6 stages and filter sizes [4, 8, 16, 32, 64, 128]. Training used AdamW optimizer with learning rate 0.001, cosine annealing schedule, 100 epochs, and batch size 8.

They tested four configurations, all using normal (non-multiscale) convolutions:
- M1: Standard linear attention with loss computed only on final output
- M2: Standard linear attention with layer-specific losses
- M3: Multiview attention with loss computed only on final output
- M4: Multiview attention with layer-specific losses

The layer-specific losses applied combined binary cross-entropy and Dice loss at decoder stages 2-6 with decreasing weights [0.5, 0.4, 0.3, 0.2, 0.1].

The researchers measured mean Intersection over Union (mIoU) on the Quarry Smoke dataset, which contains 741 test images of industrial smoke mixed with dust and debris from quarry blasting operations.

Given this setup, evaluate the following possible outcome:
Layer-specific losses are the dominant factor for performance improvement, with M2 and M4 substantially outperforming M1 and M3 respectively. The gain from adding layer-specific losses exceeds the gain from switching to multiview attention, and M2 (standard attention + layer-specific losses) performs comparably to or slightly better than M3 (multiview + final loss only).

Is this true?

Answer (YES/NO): NO